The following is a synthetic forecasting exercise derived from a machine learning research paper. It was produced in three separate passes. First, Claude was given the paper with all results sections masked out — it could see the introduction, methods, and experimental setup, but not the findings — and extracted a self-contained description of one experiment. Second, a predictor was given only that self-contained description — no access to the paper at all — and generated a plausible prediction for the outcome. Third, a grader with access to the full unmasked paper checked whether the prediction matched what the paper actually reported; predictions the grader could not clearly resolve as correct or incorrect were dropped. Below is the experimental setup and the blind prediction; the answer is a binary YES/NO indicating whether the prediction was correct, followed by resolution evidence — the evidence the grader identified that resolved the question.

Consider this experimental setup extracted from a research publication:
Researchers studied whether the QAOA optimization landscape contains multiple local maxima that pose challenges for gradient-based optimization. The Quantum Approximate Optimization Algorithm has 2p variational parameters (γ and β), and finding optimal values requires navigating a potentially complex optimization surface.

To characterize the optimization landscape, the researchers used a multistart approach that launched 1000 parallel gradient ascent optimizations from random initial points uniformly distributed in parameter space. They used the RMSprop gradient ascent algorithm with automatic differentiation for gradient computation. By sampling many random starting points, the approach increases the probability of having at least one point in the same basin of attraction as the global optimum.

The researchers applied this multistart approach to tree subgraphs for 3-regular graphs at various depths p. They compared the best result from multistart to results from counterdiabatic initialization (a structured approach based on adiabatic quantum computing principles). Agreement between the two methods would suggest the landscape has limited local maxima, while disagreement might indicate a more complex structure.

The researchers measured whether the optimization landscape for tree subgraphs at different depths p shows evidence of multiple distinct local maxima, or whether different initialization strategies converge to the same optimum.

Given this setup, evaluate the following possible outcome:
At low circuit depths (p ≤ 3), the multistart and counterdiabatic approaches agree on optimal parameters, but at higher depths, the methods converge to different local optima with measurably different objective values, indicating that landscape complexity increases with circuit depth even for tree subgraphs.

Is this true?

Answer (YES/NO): NO